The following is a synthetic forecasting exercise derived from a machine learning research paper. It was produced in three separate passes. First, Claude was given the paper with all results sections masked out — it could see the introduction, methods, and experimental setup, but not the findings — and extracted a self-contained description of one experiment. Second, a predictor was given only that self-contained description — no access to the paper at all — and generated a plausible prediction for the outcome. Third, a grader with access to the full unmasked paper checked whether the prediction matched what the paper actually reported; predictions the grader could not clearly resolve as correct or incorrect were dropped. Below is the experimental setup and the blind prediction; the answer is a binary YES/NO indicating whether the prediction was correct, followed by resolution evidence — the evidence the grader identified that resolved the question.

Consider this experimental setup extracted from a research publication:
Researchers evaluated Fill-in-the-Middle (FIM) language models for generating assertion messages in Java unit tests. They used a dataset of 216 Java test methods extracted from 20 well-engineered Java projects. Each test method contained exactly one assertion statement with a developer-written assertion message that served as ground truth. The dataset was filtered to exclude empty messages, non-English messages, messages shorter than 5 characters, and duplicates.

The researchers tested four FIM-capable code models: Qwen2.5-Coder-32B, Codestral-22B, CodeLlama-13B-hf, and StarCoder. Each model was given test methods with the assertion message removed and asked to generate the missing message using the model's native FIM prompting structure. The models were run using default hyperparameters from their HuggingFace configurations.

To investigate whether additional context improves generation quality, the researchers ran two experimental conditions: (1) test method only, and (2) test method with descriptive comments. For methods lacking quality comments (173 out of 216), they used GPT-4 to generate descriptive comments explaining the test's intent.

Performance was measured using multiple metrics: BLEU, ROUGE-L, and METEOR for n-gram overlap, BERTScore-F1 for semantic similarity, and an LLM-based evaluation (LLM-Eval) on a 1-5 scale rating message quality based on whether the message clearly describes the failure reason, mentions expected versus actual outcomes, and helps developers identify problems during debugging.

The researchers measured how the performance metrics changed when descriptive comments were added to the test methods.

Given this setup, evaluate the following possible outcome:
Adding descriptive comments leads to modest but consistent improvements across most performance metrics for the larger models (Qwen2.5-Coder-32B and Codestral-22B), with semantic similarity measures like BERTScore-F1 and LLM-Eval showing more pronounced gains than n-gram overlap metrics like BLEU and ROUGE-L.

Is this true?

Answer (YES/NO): NO